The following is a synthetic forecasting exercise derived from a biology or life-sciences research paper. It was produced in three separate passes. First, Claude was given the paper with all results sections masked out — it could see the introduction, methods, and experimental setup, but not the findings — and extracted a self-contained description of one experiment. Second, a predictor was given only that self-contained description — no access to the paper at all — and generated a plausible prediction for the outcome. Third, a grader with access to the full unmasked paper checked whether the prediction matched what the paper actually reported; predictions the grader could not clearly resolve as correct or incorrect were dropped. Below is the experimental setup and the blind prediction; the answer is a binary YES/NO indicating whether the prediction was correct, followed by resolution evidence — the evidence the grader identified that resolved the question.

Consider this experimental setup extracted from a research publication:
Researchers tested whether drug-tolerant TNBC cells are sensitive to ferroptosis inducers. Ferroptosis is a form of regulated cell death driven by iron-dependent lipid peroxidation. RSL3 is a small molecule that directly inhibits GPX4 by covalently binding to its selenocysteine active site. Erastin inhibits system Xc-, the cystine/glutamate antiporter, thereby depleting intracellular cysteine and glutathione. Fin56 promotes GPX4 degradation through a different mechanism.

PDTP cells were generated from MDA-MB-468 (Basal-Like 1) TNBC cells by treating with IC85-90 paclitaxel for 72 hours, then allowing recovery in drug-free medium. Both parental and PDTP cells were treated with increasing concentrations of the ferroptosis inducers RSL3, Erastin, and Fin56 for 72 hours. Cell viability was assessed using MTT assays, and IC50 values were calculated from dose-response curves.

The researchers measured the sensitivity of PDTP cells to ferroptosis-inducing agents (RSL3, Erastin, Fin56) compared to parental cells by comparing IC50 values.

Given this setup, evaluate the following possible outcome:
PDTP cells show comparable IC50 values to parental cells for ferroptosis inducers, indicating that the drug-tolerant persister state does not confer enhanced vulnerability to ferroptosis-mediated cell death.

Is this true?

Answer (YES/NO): NO